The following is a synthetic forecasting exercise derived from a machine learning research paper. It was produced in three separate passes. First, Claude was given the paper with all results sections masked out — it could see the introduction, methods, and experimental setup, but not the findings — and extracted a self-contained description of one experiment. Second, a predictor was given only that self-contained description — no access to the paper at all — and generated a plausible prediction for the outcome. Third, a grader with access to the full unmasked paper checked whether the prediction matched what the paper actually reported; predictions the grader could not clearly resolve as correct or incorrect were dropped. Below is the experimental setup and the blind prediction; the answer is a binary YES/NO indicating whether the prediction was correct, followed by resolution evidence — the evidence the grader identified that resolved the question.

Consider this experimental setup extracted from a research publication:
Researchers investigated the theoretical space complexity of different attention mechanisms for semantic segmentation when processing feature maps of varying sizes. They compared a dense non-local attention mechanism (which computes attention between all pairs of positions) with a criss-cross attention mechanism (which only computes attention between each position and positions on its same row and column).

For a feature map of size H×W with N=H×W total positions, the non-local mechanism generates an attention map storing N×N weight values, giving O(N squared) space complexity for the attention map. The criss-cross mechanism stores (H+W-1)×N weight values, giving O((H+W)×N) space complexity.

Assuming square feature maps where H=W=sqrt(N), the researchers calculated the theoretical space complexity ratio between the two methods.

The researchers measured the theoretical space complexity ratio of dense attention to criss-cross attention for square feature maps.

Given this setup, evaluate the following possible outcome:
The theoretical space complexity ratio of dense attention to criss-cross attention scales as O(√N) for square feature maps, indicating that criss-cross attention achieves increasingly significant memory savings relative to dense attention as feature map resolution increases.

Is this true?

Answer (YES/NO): YES